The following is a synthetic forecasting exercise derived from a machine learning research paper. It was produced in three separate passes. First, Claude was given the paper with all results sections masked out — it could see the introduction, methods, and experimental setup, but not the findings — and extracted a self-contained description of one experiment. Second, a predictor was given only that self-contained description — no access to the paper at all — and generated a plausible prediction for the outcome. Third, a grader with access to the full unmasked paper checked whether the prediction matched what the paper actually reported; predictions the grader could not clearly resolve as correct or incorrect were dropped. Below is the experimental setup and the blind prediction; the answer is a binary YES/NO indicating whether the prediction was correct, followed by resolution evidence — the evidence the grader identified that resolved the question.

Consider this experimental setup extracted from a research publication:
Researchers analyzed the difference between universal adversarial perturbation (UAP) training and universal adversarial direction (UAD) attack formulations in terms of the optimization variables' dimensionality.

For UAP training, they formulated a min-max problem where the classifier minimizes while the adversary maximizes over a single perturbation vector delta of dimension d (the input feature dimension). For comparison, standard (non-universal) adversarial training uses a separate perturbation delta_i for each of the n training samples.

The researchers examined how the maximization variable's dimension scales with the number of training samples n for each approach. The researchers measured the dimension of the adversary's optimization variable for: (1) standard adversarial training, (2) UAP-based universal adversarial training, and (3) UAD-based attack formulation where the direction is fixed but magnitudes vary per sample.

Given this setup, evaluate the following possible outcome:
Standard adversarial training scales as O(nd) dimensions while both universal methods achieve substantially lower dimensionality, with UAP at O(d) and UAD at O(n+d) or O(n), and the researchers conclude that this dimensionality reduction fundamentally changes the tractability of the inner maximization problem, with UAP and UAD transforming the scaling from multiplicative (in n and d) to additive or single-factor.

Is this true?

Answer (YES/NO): NO